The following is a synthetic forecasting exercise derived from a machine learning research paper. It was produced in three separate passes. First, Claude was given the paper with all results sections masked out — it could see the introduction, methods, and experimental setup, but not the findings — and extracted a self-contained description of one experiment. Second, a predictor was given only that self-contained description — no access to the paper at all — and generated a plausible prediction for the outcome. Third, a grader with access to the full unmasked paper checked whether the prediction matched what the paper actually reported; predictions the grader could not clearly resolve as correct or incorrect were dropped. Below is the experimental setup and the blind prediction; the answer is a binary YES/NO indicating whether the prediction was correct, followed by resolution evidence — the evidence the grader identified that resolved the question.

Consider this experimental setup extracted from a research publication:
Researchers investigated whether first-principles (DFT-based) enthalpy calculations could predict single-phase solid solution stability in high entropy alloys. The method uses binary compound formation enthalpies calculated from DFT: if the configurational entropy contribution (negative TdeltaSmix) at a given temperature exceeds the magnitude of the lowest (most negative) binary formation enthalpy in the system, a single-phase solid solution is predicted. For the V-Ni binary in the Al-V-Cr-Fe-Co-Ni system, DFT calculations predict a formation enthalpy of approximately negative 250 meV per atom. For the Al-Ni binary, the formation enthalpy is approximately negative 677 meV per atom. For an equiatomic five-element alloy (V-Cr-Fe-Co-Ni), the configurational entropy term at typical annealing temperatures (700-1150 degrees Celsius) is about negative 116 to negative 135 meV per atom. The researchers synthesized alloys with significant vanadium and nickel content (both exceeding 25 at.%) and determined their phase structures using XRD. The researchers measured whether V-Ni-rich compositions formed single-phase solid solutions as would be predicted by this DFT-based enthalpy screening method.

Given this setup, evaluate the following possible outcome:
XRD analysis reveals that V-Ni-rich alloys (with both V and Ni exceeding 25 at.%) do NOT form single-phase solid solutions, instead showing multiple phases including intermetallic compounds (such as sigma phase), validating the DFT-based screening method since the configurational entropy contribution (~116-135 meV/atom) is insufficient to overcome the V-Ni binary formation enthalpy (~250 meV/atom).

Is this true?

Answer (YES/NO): NO